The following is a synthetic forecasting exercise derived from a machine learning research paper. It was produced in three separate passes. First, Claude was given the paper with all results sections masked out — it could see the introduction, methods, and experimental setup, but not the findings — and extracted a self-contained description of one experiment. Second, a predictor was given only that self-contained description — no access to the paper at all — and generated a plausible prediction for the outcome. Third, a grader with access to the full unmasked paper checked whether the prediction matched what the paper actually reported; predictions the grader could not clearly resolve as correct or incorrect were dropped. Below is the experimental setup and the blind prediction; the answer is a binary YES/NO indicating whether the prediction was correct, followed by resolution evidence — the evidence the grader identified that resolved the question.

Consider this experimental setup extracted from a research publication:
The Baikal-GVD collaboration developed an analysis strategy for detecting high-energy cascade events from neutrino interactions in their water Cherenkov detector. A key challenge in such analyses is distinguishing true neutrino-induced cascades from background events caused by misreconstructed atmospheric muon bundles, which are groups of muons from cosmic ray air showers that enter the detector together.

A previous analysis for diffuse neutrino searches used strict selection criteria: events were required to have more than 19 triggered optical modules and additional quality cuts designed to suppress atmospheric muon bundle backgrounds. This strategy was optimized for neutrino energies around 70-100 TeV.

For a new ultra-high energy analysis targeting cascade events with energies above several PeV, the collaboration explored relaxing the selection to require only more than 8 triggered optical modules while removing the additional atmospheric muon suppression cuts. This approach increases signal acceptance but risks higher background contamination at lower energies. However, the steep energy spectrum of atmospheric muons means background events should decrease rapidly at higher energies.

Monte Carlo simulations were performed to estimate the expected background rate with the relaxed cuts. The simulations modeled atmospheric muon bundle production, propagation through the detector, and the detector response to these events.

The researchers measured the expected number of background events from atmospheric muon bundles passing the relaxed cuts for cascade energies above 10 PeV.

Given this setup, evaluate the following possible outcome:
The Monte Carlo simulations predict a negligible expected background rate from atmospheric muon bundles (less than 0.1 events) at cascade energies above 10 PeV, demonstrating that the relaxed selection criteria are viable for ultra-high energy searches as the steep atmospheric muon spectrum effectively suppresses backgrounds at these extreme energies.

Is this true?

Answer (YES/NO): YES